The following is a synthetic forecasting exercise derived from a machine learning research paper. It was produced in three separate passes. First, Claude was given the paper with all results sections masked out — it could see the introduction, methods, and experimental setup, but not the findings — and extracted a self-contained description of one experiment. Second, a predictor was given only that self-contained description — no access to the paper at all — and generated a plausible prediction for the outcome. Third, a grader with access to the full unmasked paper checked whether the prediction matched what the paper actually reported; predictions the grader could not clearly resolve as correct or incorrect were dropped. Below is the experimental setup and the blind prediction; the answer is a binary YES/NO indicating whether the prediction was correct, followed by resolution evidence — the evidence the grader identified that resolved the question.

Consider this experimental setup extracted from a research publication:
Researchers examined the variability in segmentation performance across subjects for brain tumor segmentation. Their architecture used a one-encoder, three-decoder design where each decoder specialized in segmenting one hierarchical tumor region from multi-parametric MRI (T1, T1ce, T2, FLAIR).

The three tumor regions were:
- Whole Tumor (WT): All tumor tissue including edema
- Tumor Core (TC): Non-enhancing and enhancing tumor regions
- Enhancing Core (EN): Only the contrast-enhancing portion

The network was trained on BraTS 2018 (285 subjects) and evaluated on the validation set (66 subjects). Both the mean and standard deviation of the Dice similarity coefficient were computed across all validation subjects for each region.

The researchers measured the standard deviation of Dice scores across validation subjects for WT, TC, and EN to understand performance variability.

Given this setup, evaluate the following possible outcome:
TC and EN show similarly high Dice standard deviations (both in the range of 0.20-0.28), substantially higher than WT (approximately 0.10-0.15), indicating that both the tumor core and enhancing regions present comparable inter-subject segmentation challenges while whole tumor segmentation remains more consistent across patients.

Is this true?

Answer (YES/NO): NO